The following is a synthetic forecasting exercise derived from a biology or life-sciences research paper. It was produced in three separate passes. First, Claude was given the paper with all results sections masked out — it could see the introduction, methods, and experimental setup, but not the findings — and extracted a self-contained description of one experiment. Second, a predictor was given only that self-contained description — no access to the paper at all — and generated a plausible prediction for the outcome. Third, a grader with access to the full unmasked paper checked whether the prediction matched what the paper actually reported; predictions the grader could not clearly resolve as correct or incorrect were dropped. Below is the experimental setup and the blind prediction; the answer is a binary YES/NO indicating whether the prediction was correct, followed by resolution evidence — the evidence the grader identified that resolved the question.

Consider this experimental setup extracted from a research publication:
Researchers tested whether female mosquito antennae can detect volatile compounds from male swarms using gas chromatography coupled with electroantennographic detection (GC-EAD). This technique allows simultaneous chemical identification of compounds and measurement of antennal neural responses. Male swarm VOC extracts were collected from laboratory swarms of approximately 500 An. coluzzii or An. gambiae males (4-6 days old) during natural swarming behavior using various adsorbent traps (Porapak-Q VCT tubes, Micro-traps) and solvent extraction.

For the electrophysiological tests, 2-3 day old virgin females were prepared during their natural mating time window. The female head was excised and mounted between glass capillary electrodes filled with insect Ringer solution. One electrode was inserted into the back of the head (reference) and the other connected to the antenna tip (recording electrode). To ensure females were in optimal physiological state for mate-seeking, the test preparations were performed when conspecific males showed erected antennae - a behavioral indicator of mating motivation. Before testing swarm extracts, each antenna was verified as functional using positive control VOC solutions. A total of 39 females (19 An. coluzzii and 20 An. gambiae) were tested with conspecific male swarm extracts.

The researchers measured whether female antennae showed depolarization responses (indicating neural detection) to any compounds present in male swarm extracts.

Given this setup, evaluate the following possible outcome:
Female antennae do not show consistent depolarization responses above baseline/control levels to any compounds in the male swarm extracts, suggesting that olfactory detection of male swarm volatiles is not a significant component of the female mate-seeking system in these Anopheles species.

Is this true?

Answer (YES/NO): YES